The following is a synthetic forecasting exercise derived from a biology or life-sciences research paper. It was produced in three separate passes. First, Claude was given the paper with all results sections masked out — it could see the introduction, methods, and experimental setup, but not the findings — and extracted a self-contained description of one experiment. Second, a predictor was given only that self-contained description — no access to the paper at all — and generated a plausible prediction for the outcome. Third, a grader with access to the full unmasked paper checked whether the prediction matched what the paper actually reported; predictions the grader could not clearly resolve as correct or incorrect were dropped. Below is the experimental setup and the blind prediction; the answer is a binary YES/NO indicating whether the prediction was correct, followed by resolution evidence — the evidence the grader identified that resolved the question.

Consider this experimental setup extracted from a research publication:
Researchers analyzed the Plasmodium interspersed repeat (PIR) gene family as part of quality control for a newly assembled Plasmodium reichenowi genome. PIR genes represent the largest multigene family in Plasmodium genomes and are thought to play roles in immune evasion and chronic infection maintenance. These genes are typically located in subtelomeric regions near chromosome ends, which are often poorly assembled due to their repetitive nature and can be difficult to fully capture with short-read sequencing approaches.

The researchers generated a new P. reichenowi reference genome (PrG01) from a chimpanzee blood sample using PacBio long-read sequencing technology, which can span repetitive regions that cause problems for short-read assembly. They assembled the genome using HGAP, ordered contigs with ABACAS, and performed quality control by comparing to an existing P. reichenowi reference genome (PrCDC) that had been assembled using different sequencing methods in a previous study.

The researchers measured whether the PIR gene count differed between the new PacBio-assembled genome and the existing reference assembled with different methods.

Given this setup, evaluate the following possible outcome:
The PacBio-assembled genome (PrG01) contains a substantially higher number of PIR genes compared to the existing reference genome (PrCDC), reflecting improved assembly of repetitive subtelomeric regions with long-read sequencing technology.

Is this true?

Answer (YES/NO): NO